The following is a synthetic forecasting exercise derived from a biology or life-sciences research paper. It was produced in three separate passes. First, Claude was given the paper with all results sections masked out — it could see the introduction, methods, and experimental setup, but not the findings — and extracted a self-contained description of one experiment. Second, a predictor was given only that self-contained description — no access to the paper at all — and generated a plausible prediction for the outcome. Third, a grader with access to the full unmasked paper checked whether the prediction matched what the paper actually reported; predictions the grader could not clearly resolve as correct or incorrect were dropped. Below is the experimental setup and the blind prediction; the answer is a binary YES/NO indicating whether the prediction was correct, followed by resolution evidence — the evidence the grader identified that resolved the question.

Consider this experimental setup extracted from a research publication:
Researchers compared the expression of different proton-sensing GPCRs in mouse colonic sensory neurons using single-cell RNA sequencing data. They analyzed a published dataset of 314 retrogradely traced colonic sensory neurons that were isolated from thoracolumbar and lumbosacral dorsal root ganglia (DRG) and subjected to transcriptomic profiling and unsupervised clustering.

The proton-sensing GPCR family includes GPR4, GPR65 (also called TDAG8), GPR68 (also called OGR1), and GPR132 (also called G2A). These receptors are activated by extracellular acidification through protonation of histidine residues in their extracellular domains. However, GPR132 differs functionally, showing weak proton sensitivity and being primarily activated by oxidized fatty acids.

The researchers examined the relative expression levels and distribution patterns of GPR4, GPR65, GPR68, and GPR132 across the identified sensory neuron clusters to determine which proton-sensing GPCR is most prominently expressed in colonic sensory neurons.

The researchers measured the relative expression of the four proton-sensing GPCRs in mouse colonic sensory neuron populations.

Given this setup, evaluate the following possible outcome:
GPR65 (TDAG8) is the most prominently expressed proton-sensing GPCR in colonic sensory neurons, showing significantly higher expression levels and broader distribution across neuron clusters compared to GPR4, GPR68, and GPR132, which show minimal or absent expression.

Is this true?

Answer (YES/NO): NO